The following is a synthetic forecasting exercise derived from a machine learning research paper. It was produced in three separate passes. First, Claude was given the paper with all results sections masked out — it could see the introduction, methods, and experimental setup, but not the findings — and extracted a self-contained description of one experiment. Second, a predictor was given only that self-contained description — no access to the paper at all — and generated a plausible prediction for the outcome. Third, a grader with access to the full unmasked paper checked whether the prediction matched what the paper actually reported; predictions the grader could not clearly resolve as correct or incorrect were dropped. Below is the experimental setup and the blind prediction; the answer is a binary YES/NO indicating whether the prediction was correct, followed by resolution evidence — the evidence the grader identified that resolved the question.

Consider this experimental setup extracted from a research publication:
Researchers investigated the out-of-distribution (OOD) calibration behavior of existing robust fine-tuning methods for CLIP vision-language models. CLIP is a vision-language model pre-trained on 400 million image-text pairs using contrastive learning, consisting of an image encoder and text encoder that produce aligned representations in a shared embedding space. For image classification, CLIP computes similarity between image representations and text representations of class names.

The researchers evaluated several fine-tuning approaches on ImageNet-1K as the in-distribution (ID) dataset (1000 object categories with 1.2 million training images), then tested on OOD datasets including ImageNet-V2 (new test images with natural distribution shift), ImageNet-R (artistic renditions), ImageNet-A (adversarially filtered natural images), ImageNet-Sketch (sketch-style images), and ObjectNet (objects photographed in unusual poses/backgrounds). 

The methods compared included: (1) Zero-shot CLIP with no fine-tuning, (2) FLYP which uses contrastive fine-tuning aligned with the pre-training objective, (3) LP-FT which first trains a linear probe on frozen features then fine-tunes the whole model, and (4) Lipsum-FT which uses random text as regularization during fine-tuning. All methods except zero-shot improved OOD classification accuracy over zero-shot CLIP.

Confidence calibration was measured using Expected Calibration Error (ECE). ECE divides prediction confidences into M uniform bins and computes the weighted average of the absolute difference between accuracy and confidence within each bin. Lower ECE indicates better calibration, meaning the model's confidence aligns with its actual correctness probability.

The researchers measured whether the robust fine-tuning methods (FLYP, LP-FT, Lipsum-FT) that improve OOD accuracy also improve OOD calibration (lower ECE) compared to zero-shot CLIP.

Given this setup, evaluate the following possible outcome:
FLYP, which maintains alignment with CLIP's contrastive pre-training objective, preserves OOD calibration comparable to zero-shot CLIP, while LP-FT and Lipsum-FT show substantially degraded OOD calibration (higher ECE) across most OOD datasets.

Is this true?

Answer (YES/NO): NO